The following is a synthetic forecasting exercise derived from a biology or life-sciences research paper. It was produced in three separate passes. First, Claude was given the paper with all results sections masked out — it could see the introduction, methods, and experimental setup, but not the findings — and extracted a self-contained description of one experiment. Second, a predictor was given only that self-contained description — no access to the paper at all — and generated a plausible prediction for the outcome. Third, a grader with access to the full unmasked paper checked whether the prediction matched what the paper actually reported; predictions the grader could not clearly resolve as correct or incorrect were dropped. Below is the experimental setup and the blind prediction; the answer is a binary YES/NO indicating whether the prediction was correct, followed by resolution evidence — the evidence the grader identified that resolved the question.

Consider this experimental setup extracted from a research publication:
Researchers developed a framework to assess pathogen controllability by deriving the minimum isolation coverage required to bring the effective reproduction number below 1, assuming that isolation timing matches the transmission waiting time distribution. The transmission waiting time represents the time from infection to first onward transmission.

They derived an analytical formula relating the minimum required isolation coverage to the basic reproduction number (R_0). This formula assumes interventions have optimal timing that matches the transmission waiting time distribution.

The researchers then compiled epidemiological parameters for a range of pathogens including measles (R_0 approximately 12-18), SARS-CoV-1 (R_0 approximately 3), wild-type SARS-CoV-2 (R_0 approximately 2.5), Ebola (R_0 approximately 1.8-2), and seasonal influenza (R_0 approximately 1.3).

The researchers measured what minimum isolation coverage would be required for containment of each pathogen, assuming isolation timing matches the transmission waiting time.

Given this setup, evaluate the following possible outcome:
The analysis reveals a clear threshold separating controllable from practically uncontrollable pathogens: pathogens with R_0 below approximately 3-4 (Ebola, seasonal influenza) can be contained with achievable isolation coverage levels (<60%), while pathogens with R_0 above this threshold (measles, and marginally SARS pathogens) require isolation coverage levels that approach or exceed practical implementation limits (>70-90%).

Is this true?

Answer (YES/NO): NO